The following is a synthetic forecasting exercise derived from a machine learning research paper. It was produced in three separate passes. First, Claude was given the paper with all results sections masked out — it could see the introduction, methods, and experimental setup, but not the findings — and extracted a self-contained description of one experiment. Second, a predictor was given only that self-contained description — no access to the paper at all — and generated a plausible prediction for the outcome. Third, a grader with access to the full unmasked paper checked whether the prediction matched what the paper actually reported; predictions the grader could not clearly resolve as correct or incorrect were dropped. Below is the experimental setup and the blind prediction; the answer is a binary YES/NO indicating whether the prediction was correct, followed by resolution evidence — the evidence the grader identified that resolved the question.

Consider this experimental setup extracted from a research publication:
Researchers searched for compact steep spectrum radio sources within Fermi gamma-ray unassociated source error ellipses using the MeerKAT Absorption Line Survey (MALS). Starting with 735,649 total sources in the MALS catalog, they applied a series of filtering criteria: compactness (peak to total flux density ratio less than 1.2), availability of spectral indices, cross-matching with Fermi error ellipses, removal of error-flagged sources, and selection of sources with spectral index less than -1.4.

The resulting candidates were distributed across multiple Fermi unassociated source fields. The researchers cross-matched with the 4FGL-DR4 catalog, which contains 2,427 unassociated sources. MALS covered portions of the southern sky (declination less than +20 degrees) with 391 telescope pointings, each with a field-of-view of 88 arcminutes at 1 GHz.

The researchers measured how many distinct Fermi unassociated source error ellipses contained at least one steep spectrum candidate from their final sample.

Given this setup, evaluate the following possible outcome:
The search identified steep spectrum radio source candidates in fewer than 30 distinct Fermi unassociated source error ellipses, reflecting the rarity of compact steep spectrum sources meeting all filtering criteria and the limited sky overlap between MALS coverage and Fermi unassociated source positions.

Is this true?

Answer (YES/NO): YES